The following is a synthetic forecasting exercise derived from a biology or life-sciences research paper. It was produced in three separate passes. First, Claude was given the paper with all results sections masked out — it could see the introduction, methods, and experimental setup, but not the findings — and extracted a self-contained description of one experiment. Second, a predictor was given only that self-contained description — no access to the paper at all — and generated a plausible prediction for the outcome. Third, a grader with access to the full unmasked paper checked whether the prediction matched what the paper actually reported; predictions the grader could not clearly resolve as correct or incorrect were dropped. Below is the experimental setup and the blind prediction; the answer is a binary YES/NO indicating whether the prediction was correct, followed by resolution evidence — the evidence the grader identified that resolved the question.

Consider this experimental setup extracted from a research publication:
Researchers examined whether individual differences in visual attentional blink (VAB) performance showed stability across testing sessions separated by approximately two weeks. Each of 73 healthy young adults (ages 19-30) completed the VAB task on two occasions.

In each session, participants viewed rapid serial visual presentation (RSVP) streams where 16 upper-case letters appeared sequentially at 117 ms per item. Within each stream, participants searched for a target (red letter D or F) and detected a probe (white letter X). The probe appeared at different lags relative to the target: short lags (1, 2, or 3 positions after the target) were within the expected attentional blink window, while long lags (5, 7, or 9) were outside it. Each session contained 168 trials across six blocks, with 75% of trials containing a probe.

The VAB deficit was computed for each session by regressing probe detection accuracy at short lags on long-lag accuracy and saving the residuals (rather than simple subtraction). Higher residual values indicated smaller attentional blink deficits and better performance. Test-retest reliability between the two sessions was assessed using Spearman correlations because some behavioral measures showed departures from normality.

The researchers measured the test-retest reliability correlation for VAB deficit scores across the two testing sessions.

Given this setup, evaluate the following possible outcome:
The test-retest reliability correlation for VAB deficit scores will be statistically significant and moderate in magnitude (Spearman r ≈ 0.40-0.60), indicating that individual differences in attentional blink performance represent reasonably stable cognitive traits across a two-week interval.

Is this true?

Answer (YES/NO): NO